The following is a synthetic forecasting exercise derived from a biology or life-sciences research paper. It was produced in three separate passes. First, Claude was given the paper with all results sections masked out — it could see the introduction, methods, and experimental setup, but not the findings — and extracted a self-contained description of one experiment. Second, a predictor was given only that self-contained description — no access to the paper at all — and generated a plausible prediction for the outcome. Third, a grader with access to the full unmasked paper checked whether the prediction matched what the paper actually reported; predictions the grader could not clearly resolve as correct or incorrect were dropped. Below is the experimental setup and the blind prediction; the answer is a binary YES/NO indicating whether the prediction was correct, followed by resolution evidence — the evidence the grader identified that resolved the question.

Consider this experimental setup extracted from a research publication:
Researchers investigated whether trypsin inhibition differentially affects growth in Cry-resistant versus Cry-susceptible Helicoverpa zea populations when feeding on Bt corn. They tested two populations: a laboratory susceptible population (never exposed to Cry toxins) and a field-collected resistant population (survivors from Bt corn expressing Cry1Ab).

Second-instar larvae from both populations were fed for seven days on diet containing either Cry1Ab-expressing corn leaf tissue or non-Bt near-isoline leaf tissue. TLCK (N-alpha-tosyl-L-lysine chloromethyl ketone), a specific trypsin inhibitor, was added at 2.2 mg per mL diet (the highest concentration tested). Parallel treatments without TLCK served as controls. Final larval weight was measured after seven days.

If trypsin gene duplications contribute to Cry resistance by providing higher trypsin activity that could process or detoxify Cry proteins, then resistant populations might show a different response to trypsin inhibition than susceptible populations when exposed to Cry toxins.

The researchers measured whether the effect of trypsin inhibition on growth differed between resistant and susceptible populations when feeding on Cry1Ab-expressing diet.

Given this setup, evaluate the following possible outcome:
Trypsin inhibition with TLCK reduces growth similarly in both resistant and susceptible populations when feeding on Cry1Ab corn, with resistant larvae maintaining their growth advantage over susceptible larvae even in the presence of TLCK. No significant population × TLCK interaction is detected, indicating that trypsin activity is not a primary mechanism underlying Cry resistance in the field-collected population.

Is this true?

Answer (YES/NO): NO